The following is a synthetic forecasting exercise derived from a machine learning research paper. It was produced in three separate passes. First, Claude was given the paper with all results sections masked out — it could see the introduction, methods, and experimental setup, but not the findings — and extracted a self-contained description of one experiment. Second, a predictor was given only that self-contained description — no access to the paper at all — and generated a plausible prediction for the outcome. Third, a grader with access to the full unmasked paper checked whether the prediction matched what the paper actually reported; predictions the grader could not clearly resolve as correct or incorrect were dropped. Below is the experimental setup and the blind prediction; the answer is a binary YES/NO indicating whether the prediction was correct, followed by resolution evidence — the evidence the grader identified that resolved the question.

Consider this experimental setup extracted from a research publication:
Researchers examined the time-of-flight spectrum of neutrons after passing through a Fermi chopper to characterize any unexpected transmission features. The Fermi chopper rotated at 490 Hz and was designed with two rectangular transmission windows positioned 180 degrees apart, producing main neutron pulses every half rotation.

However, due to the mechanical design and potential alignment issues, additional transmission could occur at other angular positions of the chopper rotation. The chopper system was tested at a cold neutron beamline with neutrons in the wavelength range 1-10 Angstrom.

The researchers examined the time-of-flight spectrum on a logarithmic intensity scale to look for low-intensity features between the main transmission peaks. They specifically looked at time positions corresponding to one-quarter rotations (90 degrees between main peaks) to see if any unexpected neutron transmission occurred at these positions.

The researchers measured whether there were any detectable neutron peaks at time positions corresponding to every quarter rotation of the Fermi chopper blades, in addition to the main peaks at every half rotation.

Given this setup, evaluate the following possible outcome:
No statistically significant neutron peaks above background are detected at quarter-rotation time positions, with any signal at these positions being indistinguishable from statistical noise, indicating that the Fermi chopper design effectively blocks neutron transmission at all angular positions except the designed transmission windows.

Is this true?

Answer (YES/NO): NO